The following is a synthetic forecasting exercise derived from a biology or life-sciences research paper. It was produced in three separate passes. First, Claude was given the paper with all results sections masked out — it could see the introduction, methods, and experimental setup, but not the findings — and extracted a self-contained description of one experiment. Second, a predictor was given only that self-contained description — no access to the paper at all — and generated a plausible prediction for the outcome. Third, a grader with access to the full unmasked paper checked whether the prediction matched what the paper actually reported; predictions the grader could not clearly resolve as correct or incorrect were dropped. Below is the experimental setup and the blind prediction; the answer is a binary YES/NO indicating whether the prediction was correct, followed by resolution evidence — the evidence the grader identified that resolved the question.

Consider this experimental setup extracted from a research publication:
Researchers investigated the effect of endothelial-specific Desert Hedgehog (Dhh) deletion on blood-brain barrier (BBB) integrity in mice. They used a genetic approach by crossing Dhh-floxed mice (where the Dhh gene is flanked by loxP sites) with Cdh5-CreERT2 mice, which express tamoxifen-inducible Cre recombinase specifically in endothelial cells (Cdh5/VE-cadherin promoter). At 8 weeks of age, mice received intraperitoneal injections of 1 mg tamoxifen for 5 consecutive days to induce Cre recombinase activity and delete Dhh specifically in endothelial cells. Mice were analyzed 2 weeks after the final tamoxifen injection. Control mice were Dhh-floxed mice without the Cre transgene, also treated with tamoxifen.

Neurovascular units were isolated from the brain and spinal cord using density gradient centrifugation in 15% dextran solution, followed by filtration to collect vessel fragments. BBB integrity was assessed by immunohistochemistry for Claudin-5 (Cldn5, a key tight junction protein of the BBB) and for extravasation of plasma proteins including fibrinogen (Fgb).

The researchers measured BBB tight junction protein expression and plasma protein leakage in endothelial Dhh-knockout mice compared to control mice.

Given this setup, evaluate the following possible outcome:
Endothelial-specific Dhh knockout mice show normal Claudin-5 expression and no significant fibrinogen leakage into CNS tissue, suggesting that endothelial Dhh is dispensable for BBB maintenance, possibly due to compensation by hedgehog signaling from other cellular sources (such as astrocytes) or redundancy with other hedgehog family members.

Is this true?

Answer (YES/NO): NO